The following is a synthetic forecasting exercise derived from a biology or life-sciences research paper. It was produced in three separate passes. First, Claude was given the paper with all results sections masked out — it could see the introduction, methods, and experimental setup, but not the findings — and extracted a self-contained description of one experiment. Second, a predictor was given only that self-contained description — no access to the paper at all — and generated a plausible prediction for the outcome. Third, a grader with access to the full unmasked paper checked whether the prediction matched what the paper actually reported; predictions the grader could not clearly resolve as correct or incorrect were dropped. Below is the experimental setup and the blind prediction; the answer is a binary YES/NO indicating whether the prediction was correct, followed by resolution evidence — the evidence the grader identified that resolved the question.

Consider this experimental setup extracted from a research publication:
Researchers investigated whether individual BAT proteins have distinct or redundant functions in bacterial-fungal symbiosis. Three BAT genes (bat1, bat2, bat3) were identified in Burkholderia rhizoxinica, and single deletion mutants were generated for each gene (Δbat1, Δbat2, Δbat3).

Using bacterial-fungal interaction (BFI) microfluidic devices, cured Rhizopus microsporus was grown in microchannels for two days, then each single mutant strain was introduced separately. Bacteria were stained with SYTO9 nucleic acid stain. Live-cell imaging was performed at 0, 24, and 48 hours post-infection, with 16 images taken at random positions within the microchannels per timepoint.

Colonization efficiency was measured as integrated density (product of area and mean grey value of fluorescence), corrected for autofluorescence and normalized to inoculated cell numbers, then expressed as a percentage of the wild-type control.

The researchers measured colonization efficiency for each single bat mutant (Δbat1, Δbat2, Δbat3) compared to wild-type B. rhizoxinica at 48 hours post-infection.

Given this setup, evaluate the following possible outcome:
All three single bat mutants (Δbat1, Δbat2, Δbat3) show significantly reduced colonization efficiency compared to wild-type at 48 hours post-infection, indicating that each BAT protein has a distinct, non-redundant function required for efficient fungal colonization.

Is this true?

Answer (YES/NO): NO